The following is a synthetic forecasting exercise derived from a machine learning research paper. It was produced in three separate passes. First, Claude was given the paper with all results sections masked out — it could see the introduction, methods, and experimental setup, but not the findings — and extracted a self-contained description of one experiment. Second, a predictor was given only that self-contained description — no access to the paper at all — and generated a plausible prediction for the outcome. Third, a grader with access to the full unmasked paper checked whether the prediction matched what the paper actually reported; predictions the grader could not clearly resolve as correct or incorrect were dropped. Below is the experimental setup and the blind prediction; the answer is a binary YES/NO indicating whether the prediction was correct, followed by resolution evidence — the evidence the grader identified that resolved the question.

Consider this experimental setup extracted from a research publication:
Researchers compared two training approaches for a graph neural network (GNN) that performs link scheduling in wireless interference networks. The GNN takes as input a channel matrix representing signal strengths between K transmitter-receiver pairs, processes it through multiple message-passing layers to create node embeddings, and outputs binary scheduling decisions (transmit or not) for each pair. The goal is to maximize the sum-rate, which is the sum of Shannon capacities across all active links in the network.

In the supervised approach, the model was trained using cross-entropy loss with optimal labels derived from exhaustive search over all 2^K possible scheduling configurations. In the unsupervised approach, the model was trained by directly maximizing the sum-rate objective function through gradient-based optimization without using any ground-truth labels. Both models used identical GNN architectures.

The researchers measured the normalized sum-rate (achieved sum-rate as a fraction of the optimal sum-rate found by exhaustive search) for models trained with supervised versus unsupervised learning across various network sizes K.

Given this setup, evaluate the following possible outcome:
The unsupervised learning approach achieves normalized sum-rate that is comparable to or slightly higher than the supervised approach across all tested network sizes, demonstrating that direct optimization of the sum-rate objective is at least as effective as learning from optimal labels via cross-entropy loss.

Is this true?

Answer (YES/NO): NO